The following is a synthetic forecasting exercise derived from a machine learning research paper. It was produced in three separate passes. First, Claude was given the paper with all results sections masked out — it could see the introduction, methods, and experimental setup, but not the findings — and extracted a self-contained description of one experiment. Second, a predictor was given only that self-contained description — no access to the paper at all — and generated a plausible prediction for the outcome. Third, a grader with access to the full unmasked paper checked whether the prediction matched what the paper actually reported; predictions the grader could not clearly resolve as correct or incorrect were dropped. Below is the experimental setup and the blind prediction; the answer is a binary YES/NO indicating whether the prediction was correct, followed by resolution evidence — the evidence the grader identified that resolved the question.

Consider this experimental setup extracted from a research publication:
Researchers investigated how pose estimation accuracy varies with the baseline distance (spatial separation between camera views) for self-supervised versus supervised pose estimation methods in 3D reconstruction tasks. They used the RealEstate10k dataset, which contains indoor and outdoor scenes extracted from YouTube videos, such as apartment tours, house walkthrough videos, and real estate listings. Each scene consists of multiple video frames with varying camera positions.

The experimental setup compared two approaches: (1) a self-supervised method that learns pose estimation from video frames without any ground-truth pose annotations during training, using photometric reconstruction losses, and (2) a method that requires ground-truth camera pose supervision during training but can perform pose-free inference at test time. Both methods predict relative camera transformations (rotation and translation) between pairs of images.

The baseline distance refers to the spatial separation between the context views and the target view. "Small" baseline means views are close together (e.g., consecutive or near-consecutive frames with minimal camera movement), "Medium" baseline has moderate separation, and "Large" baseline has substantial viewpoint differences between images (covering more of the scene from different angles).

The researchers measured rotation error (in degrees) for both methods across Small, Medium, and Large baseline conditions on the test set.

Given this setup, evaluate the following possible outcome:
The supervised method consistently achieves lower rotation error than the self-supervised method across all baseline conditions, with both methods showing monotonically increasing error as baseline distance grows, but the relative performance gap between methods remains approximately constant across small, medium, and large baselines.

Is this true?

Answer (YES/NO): NO